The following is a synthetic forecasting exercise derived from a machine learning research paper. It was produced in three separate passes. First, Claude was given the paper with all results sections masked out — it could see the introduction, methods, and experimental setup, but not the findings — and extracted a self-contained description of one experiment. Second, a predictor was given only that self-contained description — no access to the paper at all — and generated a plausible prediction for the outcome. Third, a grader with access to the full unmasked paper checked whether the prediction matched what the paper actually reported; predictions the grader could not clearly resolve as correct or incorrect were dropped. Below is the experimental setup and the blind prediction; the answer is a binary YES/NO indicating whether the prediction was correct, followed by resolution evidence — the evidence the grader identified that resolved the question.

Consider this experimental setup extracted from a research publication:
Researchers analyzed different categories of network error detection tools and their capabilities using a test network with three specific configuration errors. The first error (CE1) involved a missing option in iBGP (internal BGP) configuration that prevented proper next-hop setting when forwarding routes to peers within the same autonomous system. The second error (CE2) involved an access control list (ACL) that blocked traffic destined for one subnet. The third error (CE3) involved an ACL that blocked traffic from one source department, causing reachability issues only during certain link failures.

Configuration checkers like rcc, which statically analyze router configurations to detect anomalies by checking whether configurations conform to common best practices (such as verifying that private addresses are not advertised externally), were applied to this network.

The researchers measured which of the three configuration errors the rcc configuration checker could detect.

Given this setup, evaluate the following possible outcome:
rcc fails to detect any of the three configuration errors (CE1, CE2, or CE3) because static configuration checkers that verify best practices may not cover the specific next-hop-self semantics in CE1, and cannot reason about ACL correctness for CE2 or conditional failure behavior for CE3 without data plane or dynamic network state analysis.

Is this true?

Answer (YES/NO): NO